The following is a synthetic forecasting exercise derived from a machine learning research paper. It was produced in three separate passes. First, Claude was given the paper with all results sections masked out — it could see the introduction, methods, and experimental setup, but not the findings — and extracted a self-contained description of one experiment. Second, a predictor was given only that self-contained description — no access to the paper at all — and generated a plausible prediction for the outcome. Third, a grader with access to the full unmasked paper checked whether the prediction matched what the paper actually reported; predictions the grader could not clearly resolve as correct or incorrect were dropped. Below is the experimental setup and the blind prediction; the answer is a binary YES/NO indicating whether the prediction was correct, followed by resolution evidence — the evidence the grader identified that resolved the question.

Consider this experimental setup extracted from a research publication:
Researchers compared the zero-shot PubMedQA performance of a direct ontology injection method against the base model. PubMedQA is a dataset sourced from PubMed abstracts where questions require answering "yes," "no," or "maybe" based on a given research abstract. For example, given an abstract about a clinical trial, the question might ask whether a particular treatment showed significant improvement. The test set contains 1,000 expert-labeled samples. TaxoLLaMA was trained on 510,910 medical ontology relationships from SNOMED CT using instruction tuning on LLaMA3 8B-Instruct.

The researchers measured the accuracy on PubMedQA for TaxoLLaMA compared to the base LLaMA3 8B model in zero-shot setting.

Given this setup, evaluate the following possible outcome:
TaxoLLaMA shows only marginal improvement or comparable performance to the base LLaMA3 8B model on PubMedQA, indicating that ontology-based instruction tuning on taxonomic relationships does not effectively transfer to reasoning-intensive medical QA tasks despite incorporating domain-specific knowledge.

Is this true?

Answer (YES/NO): NO